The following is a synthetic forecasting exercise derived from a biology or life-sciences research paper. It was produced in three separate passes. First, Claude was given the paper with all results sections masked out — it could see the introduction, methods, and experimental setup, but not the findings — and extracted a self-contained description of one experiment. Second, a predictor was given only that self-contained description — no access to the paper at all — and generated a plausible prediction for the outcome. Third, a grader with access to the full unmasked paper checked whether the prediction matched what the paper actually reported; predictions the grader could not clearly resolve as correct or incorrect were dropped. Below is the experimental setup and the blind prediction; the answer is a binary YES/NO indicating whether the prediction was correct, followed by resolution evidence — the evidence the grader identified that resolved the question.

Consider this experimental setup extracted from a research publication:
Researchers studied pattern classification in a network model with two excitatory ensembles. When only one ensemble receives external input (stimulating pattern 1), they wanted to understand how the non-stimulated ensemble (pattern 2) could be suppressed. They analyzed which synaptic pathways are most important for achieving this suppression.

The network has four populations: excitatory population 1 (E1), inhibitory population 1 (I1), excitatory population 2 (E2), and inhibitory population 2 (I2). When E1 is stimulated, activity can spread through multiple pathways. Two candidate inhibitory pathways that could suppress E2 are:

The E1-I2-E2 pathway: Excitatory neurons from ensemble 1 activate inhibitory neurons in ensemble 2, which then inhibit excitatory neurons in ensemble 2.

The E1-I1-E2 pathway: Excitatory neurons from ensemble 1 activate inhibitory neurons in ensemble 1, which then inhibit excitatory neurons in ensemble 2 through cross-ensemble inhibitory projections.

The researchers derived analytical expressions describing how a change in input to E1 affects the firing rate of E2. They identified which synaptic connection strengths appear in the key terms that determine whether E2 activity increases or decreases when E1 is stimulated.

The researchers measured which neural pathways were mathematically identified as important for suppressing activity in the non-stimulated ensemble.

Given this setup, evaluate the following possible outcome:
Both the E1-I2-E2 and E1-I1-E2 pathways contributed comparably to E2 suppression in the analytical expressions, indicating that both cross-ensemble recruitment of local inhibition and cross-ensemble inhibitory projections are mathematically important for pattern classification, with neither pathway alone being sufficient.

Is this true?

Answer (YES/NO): NO